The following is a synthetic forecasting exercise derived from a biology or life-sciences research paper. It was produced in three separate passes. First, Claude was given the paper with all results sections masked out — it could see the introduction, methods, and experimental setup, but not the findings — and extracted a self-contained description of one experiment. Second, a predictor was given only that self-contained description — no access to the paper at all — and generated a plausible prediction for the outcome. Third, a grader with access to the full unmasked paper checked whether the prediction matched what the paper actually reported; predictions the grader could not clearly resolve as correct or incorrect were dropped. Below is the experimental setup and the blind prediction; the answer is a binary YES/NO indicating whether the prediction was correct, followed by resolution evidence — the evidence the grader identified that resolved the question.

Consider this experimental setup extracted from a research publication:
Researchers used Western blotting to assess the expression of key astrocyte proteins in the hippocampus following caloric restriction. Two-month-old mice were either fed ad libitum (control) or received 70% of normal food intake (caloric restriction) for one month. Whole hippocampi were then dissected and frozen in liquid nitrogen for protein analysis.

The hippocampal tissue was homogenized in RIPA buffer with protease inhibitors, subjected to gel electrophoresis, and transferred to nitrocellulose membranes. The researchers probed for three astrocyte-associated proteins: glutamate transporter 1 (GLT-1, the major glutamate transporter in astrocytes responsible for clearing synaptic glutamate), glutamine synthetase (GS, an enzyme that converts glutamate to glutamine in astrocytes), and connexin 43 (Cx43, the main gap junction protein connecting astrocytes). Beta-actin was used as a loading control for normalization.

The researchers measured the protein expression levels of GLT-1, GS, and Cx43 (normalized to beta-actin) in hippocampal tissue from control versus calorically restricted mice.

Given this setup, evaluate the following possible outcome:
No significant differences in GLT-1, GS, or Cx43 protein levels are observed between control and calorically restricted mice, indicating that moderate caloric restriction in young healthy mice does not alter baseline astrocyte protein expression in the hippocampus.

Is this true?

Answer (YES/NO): NO